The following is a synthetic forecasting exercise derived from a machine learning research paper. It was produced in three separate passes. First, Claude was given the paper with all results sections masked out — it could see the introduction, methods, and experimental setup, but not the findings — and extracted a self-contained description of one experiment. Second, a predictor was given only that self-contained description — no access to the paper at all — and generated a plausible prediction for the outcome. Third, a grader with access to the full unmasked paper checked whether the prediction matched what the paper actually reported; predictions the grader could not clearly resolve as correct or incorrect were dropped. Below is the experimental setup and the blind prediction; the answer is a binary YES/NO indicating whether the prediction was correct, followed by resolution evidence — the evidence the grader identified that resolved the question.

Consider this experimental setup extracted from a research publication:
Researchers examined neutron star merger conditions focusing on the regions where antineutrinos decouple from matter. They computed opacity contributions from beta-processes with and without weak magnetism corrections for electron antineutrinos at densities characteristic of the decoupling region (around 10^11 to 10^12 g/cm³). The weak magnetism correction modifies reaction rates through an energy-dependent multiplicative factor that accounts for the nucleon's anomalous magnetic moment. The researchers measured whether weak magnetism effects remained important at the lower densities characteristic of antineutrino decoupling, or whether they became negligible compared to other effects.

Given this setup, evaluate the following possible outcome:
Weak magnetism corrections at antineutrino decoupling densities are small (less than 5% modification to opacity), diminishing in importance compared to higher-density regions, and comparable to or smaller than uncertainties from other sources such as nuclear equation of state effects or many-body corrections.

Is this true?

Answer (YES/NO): NO